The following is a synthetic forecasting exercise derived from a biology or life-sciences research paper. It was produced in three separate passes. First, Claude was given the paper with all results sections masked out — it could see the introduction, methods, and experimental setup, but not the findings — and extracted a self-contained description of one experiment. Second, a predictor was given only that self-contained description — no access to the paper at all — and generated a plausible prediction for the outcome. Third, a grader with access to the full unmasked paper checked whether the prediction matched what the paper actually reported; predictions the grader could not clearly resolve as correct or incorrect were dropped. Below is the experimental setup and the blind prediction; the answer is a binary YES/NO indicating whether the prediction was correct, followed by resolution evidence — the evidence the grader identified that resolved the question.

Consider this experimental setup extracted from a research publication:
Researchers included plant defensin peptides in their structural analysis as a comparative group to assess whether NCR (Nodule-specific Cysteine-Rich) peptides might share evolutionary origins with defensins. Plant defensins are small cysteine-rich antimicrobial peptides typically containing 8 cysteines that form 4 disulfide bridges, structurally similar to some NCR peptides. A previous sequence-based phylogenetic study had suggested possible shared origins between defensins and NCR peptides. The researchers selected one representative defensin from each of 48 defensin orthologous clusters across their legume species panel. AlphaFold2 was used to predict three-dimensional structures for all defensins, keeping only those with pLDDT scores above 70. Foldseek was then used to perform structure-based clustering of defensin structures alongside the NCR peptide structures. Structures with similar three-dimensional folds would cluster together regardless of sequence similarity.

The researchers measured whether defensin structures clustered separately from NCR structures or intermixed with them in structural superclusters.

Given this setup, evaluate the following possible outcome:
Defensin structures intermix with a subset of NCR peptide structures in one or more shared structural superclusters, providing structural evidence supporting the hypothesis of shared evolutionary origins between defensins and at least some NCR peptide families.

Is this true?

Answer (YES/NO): YES